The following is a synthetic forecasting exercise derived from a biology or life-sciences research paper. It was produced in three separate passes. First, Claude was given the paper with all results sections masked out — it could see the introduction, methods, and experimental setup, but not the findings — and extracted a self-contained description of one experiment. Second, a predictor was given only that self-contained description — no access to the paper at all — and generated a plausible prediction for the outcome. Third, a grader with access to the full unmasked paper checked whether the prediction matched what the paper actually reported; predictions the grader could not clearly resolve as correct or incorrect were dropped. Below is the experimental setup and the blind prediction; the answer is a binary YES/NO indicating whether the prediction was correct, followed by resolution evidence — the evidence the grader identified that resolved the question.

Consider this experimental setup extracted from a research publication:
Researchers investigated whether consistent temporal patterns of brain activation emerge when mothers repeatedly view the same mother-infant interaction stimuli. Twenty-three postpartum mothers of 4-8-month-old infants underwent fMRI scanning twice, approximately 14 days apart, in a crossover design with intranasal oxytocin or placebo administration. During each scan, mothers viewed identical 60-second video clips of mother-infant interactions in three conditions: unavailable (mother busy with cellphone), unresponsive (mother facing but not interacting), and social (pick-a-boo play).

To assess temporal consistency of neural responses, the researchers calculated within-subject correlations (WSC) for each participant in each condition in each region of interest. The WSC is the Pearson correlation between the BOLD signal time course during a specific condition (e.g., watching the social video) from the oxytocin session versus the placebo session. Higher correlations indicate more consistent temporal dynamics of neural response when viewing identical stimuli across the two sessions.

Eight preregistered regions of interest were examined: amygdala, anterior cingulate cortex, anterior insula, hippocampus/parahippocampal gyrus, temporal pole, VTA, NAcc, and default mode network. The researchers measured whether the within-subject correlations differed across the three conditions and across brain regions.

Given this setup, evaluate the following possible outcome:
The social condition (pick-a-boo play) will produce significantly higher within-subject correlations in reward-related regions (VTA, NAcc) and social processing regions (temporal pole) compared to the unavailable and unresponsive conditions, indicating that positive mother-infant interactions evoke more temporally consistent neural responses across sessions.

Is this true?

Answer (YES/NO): NO